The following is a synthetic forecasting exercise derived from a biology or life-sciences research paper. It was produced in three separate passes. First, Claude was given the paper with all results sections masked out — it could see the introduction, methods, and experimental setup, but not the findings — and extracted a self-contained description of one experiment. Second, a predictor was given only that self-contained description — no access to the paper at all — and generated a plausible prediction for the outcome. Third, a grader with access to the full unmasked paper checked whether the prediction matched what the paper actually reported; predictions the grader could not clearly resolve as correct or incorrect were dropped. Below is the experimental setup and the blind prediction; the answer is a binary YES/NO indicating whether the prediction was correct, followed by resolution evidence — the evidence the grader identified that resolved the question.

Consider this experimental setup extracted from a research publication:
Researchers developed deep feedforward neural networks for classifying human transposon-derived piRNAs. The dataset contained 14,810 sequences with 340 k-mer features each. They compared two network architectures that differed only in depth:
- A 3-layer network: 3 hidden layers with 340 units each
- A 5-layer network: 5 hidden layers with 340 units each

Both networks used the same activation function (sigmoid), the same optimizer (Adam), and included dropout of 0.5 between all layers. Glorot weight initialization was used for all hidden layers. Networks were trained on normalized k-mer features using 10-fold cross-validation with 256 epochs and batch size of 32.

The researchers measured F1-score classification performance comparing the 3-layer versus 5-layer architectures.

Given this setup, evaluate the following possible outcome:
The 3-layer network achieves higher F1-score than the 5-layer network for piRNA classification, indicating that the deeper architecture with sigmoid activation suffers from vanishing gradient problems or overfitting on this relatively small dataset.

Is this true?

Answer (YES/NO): NO